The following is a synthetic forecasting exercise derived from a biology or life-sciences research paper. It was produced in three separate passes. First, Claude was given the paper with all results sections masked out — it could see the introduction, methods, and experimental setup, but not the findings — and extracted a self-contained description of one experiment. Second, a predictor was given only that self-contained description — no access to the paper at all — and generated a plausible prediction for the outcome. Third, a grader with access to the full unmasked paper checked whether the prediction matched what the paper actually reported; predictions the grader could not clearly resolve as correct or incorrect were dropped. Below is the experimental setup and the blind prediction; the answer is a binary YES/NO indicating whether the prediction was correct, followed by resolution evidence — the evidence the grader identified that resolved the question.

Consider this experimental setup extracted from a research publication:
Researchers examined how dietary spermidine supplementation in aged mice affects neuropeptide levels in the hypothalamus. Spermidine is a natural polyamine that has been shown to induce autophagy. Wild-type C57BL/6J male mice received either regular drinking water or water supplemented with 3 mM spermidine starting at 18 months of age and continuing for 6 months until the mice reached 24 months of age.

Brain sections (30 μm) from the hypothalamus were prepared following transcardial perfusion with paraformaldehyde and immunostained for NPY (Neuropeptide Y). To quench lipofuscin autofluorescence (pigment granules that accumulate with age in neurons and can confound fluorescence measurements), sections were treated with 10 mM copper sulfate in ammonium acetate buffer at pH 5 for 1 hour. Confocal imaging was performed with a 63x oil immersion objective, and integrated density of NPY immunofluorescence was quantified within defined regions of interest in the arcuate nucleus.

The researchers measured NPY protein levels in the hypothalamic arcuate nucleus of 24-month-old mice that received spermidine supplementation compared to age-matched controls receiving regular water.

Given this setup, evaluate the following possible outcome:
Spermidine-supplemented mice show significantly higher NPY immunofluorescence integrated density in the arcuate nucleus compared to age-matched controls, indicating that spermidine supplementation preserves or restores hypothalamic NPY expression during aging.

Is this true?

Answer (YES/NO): NO